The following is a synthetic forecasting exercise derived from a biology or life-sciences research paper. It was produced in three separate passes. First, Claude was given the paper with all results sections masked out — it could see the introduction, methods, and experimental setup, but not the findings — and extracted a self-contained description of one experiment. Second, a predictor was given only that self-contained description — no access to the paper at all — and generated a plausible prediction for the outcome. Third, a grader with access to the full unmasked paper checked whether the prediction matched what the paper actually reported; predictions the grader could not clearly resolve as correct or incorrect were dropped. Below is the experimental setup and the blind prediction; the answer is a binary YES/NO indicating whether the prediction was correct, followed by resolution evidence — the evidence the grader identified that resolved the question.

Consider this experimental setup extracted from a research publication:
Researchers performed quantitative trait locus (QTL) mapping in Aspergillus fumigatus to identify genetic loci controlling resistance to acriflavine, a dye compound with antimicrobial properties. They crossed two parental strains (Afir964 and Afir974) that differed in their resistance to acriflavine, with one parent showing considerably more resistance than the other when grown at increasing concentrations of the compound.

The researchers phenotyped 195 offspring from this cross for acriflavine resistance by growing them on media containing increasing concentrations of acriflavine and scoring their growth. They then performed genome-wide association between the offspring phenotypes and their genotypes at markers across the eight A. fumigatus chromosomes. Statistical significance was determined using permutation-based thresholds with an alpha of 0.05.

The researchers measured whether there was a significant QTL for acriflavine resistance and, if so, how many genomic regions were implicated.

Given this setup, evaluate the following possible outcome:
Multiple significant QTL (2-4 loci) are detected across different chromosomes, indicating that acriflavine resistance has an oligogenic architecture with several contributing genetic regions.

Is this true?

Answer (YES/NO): NO